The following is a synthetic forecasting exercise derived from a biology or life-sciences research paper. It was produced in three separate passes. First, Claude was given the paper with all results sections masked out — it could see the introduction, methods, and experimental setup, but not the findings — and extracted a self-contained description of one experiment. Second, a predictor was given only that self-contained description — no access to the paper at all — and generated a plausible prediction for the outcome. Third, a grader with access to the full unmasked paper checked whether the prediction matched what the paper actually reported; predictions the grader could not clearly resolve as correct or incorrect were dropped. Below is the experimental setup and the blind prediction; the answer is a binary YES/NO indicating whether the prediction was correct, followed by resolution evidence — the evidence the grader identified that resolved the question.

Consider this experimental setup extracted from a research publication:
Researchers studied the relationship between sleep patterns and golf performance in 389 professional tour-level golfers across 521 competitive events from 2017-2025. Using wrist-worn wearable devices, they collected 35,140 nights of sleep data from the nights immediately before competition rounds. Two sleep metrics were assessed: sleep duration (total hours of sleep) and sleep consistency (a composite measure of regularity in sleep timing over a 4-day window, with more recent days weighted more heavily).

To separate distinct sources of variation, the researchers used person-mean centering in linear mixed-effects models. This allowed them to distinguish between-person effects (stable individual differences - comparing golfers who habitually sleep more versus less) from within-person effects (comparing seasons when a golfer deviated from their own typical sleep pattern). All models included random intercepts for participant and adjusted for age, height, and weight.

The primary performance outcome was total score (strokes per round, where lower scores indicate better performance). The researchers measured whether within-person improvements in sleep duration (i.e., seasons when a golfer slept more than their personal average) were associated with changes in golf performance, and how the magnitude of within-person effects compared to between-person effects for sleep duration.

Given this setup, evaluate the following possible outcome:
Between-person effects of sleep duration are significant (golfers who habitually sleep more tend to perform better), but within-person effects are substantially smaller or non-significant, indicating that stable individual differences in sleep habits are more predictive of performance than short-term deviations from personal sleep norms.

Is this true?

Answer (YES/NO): YES